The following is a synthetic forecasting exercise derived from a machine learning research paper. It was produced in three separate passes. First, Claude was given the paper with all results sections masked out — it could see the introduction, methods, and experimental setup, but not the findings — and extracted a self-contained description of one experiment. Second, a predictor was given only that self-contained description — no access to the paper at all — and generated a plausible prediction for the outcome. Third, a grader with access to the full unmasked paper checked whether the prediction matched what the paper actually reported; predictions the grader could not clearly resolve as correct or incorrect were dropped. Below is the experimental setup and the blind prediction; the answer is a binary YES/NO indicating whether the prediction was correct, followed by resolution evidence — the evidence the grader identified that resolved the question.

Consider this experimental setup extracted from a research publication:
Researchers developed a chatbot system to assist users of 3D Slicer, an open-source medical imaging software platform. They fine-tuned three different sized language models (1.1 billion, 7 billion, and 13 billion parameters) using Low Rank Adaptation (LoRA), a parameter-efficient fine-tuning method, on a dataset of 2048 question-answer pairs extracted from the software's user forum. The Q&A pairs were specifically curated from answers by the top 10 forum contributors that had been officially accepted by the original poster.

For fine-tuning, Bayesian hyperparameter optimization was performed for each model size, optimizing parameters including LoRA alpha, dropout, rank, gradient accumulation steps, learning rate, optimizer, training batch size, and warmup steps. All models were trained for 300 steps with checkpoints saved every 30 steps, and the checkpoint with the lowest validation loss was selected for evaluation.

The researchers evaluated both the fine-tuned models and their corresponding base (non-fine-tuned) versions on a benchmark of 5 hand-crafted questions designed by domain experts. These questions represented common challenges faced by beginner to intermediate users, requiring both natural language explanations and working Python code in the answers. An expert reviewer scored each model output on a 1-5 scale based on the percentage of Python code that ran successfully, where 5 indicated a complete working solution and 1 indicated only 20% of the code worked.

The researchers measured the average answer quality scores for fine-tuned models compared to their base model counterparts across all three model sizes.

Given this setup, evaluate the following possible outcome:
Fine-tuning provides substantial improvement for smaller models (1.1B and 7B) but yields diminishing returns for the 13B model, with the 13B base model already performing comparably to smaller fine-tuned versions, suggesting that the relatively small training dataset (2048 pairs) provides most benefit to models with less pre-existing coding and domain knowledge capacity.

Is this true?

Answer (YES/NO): NO